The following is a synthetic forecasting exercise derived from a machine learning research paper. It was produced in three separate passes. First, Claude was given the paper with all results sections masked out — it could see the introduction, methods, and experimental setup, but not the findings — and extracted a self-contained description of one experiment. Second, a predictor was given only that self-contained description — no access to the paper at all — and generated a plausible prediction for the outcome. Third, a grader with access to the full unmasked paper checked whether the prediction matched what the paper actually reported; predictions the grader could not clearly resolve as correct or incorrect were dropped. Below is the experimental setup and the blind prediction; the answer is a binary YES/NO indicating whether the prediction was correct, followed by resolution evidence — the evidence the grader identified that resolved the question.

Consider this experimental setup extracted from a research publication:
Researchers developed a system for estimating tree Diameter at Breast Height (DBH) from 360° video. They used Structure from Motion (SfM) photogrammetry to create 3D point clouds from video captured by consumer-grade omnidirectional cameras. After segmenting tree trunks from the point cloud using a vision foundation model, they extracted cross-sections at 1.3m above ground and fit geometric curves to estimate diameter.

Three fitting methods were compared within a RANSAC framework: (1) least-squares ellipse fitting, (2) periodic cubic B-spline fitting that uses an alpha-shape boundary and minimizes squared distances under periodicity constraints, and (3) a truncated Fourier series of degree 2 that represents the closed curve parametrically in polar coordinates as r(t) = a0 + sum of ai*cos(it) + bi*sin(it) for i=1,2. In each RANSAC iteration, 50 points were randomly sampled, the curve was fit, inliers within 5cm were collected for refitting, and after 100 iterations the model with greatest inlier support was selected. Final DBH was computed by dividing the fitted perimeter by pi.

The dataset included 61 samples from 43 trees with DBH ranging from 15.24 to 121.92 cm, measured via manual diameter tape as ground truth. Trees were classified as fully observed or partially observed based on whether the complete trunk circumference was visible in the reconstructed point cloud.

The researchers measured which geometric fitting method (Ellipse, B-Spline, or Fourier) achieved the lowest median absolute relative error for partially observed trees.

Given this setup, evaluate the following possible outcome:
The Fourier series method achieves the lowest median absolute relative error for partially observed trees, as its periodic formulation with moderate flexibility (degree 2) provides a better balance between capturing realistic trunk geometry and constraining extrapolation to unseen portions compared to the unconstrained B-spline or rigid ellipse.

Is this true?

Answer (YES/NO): YES